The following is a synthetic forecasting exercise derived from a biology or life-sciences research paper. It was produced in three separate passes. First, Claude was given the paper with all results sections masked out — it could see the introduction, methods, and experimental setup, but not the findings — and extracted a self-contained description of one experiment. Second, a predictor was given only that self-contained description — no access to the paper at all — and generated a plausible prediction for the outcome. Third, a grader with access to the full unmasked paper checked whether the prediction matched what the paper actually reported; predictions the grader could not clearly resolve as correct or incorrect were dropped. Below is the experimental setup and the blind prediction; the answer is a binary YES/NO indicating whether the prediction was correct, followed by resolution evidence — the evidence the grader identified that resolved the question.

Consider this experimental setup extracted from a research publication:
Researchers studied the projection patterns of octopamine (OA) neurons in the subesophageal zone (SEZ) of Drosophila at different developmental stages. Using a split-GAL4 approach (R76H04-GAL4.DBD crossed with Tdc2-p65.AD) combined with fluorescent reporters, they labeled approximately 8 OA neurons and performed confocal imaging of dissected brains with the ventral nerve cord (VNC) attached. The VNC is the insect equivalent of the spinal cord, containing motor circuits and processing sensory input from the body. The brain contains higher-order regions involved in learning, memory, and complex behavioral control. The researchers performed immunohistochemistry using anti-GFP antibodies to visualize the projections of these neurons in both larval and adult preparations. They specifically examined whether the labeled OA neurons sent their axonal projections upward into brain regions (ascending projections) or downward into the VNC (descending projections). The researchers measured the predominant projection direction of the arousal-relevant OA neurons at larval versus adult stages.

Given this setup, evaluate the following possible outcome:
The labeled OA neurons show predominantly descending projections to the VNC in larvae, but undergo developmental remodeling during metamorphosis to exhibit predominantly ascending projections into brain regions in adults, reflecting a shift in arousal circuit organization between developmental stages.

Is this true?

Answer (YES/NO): NO